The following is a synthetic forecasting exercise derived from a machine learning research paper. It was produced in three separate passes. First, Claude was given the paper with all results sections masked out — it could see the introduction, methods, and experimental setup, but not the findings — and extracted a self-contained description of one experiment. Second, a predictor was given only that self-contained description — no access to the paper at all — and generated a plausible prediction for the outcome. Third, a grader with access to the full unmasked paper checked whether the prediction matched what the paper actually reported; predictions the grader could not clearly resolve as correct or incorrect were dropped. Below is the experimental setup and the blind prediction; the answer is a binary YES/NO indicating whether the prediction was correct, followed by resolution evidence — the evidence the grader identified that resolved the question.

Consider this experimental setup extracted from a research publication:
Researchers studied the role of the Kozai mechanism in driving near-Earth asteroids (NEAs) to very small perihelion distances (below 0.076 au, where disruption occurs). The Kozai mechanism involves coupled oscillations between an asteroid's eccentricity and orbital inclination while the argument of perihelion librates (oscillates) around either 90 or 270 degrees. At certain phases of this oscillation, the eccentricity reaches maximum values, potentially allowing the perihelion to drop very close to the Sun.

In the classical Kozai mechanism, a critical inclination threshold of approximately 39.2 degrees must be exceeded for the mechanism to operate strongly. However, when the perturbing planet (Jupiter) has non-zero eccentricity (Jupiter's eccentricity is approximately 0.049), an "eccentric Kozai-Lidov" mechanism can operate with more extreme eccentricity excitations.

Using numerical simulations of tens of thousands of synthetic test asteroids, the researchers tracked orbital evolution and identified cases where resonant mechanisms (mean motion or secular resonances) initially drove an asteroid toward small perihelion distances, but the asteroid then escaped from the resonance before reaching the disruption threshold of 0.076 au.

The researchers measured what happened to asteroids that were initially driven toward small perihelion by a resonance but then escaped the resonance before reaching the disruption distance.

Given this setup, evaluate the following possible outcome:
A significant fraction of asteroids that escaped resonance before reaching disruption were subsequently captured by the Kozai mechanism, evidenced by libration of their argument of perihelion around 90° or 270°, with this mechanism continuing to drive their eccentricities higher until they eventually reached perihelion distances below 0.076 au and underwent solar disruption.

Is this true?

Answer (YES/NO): NO